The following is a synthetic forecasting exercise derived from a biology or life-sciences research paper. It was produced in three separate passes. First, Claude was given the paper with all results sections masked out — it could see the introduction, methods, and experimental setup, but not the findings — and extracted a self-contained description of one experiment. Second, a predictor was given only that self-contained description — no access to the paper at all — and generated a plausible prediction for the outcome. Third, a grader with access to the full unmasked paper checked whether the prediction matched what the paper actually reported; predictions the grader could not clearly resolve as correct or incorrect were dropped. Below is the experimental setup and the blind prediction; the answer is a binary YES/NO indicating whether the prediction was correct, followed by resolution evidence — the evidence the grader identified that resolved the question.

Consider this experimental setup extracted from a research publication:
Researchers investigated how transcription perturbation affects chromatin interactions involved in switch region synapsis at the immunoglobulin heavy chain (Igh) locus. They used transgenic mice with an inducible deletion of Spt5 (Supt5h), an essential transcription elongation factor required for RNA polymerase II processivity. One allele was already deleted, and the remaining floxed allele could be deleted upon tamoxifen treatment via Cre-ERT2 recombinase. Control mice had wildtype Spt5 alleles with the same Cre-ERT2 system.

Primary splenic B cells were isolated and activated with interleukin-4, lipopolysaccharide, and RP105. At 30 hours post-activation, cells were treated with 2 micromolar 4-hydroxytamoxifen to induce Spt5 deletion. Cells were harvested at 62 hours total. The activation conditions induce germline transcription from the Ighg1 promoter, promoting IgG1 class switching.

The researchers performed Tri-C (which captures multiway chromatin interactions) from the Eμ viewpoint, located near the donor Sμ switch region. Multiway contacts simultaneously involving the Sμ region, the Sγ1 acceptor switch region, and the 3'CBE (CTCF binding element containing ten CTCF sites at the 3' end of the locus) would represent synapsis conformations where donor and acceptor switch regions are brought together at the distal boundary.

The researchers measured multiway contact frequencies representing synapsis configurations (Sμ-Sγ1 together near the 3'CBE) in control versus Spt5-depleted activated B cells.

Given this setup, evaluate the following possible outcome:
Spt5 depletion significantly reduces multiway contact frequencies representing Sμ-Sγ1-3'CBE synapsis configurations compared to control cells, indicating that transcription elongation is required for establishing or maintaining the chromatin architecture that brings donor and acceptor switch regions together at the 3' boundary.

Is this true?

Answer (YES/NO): YES